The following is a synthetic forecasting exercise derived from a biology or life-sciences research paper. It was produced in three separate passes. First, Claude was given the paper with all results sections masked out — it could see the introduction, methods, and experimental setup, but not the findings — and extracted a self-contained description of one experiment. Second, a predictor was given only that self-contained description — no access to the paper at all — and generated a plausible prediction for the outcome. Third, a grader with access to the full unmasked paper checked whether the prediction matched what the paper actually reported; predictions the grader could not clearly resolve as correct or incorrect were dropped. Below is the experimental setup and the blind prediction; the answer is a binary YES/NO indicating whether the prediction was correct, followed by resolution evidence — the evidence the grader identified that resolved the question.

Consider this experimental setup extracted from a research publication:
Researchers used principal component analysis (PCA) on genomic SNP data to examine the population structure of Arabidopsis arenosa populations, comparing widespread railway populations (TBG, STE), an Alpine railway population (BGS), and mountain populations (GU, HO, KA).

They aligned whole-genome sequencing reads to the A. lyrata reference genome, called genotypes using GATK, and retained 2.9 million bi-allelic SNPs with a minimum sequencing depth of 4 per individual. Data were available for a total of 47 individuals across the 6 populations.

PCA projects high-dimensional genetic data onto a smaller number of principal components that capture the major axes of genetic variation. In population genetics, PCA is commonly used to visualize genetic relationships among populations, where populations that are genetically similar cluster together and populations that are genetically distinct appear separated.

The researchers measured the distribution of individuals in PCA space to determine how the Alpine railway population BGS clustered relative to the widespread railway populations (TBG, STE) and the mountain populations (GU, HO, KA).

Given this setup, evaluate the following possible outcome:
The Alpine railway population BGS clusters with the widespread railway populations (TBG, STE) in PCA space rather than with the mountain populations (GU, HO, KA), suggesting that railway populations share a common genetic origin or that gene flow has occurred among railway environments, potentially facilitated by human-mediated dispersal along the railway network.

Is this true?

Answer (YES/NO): NO